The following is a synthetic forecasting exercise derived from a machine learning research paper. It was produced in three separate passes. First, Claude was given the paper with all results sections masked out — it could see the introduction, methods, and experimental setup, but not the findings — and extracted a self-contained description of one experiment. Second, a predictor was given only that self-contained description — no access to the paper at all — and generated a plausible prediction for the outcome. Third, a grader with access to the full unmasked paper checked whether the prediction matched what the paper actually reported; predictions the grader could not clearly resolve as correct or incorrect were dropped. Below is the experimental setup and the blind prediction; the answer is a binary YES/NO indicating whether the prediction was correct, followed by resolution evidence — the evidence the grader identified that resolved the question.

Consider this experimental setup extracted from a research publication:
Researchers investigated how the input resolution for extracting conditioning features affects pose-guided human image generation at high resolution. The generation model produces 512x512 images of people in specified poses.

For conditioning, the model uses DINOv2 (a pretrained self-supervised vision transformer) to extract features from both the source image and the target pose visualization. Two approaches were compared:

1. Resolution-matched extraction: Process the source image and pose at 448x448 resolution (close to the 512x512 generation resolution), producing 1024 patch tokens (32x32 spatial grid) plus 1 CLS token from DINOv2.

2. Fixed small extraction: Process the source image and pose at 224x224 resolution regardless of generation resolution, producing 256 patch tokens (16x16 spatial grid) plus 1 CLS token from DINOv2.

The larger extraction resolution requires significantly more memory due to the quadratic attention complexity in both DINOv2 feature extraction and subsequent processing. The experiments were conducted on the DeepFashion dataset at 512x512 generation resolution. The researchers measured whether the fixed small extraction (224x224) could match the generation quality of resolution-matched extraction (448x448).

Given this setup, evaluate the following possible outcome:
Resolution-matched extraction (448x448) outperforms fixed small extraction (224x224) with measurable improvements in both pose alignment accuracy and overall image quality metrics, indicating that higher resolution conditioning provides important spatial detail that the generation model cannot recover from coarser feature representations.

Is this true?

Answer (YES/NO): NO